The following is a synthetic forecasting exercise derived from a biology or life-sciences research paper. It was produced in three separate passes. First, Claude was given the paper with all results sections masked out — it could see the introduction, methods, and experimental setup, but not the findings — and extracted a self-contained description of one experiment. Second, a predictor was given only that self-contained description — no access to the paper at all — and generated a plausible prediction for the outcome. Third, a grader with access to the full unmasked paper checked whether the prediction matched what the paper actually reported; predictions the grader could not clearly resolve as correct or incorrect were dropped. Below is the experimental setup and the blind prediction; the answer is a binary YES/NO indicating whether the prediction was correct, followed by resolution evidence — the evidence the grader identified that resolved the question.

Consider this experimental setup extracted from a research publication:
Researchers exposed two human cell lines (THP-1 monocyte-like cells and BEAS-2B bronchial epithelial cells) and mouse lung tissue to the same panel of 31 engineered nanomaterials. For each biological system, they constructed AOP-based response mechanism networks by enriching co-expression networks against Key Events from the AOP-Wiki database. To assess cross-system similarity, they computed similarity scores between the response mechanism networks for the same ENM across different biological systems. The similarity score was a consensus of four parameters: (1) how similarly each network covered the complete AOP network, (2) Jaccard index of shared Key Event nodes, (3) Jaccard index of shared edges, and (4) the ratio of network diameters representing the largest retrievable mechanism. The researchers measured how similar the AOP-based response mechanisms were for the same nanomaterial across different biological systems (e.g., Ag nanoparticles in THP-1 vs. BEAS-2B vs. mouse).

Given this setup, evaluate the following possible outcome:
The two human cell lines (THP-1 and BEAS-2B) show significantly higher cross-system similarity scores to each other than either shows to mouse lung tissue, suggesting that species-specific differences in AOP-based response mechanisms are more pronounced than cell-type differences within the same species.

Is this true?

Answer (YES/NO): NO